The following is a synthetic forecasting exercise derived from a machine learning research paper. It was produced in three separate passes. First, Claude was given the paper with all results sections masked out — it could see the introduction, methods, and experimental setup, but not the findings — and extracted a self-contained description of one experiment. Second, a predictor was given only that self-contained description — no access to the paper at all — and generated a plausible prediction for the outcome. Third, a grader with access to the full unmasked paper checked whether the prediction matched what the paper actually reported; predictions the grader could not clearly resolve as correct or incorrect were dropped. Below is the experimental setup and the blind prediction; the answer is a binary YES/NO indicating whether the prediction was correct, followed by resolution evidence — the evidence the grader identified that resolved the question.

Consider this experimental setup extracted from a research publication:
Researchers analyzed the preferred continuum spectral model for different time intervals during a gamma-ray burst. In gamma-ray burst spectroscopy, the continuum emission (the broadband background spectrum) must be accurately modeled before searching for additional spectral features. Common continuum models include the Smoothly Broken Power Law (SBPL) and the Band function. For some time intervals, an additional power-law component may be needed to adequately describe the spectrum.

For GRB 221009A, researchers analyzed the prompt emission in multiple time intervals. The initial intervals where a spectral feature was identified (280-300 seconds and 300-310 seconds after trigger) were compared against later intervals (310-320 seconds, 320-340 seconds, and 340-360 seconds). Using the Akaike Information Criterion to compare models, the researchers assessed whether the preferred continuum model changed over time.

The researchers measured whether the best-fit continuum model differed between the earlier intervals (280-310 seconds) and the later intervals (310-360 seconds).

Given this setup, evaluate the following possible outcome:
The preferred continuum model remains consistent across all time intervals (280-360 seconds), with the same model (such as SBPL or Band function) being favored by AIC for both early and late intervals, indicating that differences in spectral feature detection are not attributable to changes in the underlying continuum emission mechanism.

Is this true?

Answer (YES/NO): NO